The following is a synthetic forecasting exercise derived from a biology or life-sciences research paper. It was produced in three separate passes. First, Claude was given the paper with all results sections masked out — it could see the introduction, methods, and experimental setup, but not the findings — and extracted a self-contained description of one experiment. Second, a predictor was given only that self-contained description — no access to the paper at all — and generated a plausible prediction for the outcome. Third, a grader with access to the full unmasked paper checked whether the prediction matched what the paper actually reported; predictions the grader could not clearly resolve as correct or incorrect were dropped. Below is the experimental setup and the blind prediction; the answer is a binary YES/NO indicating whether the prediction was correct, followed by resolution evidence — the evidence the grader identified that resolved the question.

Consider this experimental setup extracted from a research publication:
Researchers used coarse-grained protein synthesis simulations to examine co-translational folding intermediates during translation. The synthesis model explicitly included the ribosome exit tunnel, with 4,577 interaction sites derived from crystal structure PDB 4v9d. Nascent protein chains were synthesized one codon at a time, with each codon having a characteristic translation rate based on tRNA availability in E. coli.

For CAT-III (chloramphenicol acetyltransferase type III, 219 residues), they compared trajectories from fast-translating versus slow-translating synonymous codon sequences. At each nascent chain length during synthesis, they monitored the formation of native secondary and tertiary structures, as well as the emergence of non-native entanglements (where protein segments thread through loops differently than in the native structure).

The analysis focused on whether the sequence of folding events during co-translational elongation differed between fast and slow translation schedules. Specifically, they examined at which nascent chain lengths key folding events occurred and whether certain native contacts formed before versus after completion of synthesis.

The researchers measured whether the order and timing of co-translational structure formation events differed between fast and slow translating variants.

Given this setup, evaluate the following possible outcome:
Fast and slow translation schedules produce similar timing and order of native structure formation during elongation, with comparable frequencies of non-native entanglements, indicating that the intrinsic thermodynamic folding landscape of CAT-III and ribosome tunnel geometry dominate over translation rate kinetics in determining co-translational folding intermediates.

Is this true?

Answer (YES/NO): NO